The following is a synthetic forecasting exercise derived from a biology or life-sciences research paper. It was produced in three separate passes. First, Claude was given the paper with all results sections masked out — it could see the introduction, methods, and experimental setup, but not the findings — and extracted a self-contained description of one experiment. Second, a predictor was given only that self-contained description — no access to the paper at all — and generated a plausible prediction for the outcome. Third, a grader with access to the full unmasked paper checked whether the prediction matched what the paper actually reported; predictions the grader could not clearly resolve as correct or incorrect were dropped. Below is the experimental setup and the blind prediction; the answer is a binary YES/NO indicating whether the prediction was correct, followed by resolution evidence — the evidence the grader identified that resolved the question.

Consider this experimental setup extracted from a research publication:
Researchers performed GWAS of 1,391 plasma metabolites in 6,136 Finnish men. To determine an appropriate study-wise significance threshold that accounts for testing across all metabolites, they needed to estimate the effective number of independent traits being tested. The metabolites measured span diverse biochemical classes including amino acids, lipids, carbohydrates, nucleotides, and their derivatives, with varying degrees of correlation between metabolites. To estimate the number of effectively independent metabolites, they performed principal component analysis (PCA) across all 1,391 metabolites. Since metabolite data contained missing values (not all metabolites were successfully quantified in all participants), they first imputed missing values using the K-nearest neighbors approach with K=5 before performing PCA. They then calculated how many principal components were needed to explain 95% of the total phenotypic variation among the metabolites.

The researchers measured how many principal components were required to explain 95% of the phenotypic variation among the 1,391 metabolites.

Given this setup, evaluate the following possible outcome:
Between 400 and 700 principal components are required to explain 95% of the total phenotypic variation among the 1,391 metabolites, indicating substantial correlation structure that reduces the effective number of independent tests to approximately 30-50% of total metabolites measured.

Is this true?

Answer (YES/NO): YES